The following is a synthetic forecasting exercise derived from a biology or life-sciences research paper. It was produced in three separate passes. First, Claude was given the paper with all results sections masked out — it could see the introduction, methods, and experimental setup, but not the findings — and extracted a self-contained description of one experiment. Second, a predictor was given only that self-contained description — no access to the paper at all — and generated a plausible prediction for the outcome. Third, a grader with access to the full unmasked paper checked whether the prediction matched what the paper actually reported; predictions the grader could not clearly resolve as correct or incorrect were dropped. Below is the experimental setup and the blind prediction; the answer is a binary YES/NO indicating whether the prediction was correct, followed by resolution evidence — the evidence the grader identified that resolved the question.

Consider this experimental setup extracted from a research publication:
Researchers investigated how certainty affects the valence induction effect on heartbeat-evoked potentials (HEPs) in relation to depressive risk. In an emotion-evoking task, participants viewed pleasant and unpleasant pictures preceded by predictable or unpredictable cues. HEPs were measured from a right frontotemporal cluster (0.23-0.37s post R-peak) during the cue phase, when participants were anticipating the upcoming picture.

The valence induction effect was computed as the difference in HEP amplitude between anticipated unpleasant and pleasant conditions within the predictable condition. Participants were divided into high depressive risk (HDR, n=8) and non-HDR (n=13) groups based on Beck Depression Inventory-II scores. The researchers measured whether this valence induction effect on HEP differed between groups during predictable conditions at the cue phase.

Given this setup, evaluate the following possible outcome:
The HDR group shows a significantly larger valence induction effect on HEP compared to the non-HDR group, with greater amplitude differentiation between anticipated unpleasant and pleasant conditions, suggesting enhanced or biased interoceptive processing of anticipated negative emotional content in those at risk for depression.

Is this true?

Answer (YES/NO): YES